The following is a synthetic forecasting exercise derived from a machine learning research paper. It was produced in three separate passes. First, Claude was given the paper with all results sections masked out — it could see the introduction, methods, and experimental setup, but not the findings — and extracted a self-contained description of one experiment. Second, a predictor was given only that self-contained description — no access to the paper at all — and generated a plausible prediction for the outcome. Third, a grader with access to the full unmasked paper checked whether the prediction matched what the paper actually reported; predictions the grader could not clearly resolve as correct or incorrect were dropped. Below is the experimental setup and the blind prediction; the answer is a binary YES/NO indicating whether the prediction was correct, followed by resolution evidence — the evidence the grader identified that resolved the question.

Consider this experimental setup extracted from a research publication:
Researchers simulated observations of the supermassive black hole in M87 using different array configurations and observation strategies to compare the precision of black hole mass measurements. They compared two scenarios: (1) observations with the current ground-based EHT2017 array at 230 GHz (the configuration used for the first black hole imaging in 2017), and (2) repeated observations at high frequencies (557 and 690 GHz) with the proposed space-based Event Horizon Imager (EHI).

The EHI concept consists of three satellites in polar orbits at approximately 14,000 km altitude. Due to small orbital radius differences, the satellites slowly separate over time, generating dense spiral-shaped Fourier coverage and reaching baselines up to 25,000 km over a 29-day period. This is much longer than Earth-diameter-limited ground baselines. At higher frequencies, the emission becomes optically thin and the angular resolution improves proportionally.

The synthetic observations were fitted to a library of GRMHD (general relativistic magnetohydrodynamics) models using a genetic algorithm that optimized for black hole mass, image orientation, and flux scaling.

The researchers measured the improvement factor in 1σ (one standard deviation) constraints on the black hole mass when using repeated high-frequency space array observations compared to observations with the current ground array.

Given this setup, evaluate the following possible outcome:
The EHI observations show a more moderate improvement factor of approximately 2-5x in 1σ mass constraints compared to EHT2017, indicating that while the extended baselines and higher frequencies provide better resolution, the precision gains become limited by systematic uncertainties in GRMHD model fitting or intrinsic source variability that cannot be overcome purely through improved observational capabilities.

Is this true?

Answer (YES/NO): YES